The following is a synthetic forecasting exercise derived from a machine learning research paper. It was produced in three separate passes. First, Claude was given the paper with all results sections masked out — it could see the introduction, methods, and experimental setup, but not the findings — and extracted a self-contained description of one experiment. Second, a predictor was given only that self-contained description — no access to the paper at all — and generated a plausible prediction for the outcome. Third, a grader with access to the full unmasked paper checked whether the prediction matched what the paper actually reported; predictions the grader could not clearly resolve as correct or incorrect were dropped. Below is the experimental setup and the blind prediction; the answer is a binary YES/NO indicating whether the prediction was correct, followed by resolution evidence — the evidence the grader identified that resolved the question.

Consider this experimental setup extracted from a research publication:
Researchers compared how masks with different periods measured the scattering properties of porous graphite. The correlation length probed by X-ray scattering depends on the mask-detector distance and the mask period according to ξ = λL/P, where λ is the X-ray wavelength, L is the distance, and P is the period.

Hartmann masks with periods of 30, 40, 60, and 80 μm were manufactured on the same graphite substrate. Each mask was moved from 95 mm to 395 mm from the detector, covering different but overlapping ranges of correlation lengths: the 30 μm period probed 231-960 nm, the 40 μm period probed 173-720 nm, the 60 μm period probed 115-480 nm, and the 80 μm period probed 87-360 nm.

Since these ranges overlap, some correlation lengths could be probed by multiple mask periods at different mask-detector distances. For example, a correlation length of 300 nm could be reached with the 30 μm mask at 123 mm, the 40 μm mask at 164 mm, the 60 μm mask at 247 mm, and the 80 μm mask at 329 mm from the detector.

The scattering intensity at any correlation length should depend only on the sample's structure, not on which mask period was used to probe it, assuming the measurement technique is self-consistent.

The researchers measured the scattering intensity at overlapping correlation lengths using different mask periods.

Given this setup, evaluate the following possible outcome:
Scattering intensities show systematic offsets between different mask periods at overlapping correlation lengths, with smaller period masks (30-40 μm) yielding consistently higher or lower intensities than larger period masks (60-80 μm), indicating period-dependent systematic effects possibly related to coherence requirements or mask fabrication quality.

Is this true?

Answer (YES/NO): NO